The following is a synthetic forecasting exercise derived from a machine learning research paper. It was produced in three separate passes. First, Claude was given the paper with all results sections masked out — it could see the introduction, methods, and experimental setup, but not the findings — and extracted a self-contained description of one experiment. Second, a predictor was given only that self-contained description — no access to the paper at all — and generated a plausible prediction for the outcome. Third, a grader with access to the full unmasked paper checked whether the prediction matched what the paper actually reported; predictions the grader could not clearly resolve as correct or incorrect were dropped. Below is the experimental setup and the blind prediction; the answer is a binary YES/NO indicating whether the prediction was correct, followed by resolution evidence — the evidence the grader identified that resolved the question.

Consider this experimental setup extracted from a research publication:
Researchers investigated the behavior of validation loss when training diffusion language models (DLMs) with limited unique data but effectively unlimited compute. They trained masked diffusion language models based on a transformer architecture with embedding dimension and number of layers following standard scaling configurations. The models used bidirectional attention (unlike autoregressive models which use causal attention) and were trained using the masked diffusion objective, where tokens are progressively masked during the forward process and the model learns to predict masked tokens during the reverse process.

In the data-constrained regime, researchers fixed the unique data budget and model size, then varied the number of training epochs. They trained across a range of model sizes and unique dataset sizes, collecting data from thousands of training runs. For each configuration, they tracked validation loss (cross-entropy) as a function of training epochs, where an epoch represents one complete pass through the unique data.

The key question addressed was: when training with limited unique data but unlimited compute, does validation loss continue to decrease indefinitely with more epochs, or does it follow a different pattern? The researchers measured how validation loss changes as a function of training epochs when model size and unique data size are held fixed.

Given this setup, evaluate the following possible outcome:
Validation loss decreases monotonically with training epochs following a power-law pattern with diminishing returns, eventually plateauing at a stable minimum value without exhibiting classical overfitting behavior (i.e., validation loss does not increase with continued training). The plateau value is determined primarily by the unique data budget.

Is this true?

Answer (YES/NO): NO